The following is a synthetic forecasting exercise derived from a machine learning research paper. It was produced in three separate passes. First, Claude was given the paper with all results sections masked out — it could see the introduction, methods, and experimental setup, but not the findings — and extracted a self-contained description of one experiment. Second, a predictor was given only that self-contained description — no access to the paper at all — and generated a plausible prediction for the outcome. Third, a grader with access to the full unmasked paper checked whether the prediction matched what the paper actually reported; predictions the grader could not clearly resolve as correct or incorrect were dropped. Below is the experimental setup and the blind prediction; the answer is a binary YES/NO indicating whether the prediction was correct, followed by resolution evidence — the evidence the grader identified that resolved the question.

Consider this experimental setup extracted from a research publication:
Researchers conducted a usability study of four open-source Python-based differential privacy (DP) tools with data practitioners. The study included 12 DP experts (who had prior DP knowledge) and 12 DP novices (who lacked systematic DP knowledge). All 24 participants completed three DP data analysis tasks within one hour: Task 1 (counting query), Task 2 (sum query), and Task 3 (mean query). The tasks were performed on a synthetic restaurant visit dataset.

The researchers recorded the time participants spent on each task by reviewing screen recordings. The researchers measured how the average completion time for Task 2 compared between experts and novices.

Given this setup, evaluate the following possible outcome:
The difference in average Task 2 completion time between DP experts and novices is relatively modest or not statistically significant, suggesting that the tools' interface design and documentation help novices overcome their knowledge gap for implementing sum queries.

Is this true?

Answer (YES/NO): NO